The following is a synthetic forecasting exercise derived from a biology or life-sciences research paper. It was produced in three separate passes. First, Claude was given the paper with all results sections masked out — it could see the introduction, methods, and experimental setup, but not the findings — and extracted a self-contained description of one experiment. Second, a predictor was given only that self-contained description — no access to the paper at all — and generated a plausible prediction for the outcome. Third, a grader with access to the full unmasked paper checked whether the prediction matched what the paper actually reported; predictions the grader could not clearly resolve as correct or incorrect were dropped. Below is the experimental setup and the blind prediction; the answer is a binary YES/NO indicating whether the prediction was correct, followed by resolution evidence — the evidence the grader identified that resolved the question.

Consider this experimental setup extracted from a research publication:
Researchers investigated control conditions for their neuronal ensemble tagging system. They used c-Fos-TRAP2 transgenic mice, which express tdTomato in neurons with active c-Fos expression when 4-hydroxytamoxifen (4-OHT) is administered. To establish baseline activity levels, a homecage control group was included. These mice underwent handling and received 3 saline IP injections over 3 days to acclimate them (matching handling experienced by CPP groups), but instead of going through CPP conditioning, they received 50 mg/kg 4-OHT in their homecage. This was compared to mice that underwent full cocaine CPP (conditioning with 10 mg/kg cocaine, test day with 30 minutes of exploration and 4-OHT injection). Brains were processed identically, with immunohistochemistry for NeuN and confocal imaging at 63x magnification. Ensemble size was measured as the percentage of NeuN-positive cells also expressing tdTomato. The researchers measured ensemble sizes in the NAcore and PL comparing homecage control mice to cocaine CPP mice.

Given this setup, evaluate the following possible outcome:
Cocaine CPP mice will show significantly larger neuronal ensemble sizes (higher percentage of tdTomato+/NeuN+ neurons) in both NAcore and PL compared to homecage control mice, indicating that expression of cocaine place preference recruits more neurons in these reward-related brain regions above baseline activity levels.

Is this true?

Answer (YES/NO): YES